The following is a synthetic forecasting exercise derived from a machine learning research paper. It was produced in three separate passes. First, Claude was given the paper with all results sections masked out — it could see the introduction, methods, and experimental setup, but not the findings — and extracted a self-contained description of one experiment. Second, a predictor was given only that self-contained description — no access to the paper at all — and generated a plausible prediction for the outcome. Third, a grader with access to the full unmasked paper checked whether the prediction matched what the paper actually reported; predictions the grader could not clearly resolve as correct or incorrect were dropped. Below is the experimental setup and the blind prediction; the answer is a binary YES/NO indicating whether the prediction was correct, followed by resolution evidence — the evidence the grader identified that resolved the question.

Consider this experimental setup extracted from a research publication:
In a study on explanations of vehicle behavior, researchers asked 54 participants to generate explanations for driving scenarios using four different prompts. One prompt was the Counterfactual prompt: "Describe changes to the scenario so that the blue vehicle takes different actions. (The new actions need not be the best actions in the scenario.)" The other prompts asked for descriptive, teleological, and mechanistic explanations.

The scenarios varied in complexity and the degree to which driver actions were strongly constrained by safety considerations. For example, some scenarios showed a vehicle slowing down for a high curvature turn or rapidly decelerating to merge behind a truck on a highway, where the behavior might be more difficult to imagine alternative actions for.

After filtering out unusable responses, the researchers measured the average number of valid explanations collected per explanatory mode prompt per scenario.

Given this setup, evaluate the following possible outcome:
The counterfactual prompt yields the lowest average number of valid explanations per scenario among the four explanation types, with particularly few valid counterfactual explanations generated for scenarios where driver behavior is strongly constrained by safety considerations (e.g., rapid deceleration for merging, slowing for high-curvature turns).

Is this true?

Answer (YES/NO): NO